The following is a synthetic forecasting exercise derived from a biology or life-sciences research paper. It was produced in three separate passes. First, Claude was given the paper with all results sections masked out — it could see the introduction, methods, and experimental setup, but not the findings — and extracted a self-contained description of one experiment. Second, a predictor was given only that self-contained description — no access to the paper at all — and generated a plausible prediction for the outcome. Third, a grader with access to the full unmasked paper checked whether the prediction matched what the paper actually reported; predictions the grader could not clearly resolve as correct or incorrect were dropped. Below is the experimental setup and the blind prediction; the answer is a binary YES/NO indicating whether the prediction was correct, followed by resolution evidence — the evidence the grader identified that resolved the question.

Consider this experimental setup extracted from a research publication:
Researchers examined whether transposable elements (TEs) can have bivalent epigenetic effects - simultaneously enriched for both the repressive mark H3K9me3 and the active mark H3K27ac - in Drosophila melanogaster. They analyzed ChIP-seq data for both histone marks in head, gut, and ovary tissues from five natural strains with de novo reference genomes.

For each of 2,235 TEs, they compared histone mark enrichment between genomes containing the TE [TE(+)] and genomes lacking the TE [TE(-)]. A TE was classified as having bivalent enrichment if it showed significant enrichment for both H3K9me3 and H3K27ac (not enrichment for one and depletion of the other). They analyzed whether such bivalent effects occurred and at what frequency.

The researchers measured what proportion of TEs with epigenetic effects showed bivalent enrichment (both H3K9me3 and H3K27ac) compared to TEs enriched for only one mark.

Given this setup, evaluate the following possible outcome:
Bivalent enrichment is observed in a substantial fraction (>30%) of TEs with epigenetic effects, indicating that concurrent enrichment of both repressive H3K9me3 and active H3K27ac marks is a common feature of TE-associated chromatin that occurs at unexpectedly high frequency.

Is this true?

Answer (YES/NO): NO